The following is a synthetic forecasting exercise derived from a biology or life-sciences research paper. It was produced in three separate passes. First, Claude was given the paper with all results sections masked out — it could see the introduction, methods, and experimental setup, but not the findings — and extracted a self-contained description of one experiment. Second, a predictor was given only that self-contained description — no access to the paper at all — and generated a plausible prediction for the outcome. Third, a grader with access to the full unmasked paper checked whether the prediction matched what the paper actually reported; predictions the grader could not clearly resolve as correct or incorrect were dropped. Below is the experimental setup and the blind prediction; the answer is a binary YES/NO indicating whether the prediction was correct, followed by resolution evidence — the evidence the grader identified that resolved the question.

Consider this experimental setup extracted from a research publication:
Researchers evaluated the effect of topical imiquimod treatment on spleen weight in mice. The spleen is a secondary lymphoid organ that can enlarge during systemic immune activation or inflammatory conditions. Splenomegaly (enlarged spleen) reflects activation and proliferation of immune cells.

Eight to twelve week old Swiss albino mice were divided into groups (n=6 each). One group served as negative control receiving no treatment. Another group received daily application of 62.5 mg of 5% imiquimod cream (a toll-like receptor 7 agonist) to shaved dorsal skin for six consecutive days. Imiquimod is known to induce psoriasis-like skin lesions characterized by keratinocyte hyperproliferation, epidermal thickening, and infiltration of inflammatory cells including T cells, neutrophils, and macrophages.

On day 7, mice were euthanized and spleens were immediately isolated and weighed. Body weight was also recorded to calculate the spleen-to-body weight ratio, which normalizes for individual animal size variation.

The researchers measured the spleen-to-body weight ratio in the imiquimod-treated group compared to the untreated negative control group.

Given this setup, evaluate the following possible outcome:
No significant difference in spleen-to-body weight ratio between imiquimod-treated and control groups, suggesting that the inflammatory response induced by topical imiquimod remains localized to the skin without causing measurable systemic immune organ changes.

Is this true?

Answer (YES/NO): NO